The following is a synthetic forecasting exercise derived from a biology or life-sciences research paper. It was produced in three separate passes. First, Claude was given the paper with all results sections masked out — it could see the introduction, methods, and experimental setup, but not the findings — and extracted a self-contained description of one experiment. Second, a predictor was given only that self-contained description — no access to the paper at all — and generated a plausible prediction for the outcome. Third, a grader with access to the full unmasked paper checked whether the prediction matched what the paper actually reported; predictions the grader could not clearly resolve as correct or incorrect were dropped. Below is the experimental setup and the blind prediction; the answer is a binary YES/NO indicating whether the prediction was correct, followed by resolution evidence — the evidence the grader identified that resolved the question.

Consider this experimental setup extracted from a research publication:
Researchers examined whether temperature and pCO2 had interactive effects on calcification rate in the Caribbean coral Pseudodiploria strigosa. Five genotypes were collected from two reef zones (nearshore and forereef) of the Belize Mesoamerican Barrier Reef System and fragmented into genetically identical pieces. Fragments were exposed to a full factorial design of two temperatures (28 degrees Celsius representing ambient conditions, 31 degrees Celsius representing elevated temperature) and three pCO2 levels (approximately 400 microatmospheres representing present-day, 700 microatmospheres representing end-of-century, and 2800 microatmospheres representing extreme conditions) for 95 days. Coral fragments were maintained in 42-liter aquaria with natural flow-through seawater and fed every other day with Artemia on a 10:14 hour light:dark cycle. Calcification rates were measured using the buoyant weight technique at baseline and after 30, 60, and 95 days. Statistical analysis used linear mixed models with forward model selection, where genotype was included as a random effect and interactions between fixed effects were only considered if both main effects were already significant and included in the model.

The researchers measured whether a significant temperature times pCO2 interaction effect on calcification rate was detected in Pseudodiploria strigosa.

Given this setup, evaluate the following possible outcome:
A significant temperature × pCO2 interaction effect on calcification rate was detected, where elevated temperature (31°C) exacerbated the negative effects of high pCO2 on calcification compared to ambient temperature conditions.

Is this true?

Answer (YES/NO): NO